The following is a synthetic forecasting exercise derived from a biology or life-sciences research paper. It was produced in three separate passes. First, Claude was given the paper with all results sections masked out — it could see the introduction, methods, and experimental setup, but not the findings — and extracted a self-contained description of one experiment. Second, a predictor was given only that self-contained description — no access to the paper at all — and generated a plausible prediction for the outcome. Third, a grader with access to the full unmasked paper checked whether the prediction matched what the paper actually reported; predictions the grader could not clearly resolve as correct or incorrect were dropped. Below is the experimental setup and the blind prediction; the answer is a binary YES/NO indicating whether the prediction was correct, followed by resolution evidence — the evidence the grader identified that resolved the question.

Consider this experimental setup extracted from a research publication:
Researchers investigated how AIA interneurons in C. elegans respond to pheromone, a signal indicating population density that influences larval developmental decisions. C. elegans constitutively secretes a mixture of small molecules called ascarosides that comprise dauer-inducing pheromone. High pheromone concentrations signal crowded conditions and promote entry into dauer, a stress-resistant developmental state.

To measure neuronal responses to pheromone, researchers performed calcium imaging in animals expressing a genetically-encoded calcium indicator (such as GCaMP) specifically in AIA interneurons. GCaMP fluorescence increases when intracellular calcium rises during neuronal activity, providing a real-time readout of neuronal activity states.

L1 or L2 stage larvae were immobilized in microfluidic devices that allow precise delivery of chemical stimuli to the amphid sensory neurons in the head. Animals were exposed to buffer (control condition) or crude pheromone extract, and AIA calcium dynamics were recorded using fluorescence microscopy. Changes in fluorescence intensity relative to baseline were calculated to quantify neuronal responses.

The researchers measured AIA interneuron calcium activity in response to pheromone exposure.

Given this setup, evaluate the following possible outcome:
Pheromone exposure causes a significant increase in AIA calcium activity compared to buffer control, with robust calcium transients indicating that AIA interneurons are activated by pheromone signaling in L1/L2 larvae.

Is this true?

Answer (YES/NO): NO